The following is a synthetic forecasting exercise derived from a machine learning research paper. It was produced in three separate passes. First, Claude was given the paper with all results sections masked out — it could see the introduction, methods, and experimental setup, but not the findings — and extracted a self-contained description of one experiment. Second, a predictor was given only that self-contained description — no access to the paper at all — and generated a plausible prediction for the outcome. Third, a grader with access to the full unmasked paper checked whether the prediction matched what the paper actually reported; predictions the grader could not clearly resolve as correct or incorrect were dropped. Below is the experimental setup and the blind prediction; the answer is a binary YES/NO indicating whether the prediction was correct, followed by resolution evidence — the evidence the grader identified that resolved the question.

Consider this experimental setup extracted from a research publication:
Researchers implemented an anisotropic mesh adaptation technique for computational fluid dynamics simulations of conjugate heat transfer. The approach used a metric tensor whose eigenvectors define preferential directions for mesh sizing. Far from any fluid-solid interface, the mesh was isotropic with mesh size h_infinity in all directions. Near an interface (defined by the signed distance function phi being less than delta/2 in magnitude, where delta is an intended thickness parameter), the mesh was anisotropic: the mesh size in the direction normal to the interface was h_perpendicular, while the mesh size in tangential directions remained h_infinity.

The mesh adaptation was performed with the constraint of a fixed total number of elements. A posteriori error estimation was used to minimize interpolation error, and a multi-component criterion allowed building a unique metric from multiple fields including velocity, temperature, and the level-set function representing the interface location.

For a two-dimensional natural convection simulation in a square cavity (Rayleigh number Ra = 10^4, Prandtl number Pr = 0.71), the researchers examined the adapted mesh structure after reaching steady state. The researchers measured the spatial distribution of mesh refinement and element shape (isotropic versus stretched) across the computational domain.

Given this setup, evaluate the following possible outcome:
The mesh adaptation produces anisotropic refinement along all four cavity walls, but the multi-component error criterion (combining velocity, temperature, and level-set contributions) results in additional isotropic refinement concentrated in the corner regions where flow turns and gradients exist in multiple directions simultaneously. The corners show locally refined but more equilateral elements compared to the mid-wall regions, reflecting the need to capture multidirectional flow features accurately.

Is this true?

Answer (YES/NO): NO